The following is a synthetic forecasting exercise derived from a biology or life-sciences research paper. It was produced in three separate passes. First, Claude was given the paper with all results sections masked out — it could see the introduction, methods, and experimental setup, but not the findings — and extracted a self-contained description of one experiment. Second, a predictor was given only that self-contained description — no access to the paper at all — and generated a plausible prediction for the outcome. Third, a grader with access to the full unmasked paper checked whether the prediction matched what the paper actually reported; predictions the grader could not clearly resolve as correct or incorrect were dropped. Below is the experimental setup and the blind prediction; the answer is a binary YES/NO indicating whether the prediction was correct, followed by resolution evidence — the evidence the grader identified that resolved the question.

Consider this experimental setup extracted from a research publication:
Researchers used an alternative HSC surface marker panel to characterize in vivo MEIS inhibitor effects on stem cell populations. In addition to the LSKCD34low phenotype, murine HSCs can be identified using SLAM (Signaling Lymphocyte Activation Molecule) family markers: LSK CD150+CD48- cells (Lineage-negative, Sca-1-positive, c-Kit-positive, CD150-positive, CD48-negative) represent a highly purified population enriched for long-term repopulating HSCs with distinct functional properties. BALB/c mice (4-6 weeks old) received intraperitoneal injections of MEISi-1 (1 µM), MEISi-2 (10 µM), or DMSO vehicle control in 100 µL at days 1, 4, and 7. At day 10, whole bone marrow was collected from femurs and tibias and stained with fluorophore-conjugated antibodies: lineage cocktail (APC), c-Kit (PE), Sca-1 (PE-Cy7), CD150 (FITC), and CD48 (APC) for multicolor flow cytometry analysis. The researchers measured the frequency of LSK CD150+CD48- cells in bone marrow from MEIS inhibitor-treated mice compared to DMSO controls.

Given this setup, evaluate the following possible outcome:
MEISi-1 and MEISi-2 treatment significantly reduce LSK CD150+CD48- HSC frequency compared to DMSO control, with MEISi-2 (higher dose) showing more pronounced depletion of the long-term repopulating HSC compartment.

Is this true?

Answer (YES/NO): NO